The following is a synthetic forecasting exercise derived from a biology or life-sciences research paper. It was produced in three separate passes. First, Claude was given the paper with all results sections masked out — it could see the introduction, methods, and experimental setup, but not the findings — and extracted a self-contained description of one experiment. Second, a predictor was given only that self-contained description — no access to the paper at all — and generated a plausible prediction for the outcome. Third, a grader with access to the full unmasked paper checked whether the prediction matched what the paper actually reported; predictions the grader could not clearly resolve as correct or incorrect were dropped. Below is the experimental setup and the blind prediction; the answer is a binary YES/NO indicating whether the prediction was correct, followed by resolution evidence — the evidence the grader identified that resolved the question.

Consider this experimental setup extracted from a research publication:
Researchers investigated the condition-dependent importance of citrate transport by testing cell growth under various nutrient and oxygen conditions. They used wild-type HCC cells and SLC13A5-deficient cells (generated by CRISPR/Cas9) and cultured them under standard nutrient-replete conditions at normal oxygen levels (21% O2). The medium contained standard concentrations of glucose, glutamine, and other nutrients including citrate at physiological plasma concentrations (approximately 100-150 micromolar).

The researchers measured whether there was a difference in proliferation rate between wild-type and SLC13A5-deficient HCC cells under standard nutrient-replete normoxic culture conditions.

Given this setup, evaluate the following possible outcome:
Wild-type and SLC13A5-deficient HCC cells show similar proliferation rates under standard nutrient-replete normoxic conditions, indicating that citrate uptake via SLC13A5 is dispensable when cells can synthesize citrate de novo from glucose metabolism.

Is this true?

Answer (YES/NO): YES